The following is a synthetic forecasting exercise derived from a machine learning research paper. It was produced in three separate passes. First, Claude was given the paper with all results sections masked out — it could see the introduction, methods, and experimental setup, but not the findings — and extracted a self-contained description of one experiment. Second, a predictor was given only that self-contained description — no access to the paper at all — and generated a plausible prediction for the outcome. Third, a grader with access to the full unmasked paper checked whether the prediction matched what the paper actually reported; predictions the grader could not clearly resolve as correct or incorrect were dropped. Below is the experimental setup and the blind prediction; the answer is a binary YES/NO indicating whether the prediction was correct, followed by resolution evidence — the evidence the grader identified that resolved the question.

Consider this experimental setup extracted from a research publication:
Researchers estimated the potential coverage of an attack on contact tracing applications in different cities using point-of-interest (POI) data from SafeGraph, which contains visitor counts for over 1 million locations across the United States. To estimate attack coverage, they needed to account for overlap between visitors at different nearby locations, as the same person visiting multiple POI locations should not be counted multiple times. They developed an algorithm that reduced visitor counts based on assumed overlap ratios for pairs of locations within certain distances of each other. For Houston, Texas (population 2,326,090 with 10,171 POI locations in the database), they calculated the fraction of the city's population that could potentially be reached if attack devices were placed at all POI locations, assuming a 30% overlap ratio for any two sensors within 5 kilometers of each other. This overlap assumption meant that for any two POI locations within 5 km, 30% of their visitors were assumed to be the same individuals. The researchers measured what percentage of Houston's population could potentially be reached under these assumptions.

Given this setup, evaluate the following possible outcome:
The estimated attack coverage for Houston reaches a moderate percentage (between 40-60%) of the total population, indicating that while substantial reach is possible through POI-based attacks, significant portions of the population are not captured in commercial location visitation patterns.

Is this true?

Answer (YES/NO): NO